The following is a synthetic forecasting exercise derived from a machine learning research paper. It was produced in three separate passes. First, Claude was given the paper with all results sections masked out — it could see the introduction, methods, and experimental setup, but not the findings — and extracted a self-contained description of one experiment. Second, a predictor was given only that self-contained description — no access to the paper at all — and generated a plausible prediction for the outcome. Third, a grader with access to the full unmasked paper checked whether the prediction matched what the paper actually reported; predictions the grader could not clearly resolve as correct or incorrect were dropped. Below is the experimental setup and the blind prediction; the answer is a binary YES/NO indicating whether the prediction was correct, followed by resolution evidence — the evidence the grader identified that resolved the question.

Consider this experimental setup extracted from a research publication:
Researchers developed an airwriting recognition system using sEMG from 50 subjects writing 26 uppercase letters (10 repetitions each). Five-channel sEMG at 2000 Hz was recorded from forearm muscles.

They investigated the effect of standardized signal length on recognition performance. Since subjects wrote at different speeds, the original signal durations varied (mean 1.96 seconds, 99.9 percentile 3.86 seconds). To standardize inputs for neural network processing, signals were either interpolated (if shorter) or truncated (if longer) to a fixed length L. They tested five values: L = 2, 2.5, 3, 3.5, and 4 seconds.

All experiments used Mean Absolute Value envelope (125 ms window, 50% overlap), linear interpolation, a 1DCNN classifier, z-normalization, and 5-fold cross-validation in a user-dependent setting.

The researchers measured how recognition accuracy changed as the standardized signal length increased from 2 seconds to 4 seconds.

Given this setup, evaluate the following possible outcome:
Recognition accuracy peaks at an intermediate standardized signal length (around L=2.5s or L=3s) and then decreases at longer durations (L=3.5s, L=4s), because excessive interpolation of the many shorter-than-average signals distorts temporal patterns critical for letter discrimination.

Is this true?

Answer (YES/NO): NO